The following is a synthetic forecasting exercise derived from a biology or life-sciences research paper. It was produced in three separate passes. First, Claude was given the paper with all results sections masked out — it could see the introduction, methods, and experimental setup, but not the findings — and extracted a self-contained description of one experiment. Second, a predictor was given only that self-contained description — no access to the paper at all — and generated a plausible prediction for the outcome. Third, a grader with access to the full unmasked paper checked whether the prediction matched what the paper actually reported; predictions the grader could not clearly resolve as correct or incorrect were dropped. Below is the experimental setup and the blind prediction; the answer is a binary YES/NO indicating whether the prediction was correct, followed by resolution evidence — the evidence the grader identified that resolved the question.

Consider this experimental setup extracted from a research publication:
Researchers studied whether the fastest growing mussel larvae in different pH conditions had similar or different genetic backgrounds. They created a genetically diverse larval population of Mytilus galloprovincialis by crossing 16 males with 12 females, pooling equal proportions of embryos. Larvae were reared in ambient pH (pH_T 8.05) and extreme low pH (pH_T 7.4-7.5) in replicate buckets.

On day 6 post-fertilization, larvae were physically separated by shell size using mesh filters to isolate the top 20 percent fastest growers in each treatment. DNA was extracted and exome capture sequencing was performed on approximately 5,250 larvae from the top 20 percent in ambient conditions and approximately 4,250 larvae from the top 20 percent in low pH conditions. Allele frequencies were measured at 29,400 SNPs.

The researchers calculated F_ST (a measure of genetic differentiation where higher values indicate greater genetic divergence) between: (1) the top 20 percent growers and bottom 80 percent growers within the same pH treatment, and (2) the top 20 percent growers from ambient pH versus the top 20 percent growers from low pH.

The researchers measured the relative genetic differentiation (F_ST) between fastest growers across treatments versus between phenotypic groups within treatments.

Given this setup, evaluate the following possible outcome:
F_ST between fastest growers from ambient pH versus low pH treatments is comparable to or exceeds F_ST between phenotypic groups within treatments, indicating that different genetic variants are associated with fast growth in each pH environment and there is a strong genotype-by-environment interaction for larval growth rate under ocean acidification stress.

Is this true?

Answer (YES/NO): YES